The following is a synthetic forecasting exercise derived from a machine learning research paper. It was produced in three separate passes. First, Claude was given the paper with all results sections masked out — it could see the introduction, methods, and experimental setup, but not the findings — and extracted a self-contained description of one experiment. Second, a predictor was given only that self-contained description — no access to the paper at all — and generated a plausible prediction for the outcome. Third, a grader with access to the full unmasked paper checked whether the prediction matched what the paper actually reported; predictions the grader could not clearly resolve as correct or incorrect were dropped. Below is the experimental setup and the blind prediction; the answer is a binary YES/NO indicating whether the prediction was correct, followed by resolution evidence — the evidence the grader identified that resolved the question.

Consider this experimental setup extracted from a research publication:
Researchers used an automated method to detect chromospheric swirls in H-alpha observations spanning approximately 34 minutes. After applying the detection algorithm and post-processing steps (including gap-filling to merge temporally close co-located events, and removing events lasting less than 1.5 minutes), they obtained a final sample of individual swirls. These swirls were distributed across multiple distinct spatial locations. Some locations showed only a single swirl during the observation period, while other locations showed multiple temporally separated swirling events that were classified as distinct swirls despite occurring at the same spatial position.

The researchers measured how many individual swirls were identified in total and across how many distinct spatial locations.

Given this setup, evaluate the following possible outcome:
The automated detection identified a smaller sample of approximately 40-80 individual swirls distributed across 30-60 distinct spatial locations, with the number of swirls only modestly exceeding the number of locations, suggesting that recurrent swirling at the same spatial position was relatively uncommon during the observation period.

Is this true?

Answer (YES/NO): NO